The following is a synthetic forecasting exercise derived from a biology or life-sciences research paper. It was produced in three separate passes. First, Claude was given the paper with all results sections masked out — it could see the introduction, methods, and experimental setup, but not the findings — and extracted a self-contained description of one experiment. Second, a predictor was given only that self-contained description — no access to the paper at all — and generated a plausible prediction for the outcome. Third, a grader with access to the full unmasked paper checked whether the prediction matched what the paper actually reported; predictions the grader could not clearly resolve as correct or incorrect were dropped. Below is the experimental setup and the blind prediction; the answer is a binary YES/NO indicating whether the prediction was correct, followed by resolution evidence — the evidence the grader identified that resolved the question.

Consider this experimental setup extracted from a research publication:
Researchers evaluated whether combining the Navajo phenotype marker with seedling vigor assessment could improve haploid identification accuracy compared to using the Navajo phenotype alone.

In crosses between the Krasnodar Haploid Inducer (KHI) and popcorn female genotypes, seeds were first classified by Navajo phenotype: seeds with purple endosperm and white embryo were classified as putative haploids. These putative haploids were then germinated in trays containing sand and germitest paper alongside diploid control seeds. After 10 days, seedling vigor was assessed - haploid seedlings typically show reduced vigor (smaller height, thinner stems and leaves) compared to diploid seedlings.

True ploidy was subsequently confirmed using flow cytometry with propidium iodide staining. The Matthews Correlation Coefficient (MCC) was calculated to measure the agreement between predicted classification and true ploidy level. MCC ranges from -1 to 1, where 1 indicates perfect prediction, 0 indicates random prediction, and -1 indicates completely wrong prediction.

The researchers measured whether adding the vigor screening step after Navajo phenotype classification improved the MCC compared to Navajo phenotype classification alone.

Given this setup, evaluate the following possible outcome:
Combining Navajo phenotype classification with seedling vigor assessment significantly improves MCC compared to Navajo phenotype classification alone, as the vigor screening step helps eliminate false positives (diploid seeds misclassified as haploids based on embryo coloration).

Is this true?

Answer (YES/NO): NO